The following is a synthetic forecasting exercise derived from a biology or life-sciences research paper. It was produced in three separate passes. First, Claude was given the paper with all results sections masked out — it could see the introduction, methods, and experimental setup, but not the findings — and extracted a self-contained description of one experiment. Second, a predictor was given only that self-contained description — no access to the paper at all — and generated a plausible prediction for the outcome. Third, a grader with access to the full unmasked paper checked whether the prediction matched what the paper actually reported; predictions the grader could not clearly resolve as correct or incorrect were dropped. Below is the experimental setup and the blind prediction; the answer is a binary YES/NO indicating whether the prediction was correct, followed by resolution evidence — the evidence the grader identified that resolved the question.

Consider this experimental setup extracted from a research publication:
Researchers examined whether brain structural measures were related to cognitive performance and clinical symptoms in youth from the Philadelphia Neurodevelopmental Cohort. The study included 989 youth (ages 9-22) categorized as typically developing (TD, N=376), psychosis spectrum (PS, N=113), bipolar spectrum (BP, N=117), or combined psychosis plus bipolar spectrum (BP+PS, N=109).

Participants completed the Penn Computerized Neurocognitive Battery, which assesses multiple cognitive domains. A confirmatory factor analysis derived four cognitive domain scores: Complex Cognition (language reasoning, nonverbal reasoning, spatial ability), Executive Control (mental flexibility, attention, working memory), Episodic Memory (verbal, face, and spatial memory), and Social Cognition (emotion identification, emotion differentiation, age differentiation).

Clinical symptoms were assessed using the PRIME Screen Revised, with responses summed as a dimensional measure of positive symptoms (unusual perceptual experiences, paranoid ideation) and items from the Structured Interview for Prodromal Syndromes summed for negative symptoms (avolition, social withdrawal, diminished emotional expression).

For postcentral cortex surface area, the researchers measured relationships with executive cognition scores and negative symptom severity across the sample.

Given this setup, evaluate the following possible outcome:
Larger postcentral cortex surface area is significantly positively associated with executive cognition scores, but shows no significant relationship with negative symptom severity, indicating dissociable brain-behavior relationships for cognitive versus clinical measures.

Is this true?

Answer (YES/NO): NO